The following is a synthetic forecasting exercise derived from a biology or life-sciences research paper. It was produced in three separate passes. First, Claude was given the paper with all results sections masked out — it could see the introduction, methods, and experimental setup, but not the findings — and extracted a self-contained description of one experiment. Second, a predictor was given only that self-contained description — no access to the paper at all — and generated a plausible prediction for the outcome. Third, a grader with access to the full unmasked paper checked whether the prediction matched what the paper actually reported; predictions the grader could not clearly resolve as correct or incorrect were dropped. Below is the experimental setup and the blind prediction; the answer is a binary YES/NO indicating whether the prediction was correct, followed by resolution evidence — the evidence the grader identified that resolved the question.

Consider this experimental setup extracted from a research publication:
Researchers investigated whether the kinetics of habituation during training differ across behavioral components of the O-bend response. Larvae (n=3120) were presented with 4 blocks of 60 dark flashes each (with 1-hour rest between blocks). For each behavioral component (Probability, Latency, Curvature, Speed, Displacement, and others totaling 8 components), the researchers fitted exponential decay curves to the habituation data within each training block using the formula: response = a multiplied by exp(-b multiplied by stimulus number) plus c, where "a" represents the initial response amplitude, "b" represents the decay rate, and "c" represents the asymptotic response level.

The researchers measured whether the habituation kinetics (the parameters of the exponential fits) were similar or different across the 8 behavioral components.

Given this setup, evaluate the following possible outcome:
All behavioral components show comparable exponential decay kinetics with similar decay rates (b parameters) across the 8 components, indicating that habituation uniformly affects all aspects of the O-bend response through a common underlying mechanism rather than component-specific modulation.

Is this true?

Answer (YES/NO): NO